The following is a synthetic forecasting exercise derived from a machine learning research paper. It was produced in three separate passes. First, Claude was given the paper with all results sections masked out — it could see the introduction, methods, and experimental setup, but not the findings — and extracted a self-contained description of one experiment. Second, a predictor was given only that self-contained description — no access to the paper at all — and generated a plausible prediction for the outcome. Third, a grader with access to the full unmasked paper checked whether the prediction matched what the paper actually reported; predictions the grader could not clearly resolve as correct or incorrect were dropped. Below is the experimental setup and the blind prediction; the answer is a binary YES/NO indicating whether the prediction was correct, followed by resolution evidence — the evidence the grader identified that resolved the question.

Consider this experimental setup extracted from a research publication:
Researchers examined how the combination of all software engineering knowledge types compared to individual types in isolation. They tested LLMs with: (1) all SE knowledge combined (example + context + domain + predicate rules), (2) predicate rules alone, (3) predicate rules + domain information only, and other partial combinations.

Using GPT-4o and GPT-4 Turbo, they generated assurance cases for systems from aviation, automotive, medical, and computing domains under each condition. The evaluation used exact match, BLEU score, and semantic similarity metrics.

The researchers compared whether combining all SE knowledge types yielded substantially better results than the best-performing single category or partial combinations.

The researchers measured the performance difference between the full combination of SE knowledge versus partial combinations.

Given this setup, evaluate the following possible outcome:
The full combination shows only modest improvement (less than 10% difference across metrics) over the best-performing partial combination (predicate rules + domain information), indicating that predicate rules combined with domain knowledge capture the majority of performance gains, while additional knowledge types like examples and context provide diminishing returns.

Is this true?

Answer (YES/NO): NO